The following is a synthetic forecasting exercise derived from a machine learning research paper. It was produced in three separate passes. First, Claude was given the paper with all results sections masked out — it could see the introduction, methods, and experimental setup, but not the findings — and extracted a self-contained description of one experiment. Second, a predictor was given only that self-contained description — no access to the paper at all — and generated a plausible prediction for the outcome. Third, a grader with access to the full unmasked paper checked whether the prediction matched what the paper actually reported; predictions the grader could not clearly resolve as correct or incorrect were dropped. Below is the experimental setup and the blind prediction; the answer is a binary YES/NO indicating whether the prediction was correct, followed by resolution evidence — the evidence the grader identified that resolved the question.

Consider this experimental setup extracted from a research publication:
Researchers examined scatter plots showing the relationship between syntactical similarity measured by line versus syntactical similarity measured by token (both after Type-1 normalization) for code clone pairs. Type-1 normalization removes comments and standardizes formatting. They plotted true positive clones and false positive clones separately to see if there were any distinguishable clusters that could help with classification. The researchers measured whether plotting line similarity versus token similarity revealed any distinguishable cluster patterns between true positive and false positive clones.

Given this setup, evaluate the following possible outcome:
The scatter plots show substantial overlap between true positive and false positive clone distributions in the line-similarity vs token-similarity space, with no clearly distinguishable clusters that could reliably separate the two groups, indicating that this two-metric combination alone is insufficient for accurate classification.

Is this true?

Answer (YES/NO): YES